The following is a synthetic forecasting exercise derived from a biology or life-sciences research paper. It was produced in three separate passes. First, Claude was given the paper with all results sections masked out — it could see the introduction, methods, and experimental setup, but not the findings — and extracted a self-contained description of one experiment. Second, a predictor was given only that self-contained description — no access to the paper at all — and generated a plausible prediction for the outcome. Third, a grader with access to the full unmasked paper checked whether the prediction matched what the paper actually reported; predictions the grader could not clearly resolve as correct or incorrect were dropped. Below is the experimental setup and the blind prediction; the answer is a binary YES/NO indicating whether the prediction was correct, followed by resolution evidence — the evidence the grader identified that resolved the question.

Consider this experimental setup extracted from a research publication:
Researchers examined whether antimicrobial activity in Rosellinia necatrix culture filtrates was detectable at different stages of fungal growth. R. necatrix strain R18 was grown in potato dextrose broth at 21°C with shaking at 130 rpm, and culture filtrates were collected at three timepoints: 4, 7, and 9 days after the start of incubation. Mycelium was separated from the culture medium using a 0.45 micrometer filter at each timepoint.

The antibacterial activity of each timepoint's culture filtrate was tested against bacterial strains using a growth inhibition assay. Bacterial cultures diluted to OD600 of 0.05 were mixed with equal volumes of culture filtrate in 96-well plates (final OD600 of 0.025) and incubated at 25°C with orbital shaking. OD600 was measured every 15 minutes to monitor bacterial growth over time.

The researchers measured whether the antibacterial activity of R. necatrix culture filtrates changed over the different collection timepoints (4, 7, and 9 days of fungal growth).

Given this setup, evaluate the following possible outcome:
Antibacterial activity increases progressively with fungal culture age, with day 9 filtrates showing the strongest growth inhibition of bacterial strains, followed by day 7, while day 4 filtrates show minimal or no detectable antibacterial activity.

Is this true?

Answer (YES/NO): NO